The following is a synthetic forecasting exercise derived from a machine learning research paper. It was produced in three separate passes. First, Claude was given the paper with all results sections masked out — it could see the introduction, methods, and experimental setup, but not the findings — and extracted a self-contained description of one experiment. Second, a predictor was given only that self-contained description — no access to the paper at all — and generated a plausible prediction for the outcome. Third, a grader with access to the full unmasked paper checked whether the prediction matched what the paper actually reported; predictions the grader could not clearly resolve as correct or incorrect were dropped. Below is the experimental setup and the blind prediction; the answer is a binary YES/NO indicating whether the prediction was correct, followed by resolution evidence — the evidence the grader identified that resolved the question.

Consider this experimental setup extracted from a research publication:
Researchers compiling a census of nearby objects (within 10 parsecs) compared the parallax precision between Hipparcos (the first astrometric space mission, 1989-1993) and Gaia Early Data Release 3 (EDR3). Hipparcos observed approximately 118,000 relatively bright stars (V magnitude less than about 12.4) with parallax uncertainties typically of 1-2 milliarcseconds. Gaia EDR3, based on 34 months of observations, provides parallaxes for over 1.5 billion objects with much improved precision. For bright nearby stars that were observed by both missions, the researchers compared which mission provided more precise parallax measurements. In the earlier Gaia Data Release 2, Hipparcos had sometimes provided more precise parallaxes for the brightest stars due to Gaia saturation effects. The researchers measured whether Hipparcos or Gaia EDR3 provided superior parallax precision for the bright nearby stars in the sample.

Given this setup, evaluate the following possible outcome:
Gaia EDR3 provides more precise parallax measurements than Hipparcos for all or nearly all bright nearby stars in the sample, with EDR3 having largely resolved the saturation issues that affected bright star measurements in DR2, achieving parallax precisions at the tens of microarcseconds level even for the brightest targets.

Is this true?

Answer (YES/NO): YES